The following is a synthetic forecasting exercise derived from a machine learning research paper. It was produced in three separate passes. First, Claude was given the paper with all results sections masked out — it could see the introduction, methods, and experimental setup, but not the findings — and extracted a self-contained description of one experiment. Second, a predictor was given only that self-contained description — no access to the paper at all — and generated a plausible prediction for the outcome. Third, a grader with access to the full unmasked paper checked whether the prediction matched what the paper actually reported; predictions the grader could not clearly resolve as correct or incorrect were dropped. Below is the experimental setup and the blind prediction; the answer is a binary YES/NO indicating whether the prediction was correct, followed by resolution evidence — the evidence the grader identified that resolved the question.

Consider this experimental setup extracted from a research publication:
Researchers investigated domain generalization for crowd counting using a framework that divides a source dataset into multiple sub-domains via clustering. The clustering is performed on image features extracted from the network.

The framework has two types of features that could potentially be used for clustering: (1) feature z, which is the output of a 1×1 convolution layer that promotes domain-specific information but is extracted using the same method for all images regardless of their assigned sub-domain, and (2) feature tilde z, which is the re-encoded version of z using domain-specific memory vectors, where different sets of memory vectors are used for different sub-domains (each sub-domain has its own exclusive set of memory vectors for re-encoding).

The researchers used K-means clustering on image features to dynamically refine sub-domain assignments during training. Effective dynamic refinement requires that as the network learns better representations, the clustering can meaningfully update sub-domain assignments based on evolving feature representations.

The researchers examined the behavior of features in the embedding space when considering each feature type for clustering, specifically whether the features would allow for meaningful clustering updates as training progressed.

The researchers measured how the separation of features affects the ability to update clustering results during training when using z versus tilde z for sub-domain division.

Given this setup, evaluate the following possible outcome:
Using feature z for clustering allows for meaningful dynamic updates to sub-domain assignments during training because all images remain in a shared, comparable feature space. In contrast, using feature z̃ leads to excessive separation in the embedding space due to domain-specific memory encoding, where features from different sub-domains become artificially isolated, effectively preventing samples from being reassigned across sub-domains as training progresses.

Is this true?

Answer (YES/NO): YES